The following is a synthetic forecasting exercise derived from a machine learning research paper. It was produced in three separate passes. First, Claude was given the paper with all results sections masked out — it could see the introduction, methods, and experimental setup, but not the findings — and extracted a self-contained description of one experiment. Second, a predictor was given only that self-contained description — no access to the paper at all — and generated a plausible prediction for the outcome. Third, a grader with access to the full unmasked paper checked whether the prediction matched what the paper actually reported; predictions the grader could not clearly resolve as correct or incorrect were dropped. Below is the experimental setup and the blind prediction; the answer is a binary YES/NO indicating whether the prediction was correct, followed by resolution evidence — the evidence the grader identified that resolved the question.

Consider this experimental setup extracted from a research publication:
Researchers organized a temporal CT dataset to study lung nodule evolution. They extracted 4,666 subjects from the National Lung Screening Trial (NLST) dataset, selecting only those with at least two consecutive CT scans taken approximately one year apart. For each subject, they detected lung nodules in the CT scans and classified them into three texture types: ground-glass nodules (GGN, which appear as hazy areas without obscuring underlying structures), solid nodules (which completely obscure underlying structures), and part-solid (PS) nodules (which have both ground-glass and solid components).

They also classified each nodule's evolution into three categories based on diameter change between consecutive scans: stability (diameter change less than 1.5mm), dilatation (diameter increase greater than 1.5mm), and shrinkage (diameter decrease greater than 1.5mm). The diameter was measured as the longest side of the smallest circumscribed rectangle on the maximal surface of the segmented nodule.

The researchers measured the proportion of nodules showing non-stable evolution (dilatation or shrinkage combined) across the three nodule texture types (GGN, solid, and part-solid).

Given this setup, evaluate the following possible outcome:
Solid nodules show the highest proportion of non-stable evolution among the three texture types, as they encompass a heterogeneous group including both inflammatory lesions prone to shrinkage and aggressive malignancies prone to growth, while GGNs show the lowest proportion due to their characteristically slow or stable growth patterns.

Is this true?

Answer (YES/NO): NO